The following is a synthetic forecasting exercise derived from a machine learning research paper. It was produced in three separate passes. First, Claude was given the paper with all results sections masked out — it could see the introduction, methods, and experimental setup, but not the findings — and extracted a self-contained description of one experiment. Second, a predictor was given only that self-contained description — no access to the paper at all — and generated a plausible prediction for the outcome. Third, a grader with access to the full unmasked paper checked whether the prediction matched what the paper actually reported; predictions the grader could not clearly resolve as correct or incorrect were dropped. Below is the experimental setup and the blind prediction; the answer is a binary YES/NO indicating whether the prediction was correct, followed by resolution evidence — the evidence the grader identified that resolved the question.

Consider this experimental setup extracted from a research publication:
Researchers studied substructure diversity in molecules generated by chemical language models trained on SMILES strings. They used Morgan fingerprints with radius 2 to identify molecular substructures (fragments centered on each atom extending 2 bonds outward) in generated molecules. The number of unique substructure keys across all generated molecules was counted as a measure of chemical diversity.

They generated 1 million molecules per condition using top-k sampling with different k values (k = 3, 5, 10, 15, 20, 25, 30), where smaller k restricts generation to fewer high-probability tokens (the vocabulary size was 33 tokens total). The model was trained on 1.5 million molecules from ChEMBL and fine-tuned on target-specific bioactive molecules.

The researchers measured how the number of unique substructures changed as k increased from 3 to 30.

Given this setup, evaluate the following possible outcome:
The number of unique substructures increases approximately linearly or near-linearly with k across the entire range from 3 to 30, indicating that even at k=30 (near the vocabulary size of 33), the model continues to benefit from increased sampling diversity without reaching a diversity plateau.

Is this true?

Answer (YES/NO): NO